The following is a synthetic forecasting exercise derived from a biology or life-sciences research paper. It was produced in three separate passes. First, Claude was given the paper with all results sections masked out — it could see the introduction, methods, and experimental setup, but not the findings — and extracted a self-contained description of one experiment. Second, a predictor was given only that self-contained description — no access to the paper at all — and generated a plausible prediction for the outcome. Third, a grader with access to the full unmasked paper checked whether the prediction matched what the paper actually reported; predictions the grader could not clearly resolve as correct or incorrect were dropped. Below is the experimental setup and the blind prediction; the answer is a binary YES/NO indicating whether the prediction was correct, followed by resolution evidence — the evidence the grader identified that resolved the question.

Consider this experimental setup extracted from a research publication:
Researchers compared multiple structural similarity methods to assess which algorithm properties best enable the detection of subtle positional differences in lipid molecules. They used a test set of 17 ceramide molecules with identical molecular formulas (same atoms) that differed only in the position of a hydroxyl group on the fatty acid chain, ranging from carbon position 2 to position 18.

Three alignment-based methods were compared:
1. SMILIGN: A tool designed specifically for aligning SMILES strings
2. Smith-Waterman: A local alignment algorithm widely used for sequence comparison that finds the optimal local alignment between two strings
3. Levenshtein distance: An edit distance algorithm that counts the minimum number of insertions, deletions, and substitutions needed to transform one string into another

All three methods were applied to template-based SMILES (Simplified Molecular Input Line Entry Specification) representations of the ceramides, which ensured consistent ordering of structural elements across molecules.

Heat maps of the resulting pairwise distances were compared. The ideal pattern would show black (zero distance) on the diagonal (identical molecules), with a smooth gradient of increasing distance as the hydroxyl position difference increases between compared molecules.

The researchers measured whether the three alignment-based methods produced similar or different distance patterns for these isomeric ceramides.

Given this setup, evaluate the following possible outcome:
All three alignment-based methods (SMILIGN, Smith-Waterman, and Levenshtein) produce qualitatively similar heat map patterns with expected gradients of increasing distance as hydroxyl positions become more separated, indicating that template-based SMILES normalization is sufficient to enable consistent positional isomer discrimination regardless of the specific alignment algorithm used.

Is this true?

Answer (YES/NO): NO